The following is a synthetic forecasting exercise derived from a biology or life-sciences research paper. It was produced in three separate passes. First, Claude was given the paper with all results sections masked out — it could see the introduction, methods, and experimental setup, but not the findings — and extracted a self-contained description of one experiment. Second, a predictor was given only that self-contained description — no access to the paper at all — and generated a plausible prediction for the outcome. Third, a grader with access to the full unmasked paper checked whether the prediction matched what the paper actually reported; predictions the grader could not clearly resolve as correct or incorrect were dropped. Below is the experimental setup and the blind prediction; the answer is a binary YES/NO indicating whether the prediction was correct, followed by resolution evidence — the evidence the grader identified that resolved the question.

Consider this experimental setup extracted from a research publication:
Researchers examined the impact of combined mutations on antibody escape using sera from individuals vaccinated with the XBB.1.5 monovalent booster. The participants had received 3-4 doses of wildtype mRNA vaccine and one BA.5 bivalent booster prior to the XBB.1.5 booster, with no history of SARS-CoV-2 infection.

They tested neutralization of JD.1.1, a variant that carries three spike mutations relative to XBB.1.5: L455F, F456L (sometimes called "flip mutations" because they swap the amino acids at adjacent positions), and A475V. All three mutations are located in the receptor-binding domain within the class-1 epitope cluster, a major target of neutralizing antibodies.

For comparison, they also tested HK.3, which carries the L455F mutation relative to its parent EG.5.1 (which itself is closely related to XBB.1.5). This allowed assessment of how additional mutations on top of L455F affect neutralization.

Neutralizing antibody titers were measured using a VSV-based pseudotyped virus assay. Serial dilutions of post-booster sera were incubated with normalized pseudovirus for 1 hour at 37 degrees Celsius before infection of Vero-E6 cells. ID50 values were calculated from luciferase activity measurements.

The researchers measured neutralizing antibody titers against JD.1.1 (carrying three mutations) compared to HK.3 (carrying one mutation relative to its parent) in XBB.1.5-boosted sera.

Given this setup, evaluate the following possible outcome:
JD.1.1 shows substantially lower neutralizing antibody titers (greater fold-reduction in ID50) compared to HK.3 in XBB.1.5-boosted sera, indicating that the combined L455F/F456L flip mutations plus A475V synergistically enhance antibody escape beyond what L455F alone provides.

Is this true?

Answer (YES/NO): NO